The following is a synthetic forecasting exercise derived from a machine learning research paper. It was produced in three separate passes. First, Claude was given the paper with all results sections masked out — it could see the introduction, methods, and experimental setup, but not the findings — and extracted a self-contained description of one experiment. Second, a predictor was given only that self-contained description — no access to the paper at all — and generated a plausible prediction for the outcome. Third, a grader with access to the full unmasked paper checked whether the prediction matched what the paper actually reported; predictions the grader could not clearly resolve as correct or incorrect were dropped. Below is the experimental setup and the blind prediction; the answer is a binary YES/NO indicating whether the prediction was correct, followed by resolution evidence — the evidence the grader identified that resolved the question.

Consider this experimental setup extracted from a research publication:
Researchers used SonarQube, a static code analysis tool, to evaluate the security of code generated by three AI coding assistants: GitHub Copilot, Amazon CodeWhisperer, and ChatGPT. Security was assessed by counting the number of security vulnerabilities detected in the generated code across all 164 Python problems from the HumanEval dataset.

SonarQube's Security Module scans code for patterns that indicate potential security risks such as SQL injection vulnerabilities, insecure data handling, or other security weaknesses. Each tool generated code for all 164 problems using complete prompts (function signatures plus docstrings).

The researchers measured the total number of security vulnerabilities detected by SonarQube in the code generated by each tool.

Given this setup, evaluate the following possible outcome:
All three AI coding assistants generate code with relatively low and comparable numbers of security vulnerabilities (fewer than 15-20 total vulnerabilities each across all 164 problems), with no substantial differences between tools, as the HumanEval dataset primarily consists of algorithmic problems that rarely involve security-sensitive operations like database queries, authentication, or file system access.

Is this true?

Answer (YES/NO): NO